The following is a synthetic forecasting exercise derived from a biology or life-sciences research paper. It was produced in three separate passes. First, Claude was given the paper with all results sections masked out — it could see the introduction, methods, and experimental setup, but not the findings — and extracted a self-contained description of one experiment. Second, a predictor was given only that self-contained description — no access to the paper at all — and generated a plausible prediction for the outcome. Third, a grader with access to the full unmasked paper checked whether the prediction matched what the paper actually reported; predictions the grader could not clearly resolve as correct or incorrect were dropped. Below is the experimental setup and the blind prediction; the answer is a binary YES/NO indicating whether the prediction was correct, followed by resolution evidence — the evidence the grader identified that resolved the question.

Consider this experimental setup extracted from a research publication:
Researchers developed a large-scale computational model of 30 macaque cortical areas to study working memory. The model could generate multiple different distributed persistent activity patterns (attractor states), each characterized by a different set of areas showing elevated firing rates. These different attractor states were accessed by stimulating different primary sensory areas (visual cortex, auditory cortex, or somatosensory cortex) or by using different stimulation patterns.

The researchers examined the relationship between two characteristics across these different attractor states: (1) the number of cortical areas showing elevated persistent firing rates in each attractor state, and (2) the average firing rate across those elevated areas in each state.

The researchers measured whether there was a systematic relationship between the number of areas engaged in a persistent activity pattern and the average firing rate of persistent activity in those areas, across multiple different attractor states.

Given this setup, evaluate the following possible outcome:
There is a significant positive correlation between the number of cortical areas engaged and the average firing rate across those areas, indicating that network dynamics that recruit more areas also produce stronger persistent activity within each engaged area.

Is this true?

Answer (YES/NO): YES